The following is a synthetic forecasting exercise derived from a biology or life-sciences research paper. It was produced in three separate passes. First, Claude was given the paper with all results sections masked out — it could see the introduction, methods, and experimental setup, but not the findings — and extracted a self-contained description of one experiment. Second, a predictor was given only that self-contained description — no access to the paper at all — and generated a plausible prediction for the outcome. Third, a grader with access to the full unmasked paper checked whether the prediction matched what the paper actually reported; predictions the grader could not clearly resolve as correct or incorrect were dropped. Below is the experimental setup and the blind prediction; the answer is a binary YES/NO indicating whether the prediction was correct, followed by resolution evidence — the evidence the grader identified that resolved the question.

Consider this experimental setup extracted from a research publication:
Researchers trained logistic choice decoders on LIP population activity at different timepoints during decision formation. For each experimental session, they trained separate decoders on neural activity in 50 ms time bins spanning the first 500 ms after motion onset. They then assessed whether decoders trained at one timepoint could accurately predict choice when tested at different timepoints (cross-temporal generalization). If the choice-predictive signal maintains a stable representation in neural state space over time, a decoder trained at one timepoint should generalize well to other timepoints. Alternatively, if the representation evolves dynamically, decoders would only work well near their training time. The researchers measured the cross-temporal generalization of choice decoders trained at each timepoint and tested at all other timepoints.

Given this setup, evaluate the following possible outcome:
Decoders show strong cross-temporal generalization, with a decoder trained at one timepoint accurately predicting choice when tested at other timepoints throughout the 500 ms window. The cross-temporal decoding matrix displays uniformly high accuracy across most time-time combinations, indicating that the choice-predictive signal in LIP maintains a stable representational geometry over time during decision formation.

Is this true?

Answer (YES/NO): YES